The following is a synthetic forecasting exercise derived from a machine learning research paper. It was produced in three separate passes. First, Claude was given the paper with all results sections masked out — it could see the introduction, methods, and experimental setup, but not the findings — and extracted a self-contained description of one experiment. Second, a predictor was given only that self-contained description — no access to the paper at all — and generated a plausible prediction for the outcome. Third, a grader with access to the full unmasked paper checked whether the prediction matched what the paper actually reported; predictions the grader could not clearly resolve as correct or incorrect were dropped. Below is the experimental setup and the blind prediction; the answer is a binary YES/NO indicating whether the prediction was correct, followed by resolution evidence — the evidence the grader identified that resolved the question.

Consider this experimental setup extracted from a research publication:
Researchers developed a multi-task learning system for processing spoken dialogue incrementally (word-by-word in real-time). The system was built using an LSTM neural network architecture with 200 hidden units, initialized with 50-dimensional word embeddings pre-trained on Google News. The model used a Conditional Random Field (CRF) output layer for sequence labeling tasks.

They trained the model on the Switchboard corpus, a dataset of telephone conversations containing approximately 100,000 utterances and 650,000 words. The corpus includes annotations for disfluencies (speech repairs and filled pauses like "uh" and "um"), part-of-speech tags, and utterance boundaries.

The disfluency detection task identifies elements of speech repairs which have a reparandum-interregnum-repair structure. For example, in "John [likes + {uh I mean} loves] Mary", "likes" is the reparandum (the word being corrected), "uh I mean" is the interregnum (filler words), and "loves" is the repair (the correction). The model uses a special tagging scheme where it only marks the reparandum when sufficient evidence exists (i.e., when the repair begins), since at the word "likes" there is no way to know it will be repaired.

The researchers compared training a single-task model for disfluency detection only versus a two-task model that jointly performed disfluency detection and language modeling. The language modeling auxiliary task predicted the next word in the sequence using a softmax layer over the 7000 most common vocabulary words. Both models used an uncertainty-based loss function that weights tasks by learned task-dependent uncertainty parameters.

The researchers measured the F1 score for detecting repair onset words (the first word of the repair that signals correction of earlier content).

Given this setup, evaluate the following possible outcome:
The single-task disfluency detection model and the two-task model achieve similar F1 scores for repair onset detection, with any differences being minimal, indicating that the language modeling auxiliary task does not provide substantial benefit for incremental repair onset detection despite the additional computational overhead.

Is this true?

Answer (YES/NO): NO